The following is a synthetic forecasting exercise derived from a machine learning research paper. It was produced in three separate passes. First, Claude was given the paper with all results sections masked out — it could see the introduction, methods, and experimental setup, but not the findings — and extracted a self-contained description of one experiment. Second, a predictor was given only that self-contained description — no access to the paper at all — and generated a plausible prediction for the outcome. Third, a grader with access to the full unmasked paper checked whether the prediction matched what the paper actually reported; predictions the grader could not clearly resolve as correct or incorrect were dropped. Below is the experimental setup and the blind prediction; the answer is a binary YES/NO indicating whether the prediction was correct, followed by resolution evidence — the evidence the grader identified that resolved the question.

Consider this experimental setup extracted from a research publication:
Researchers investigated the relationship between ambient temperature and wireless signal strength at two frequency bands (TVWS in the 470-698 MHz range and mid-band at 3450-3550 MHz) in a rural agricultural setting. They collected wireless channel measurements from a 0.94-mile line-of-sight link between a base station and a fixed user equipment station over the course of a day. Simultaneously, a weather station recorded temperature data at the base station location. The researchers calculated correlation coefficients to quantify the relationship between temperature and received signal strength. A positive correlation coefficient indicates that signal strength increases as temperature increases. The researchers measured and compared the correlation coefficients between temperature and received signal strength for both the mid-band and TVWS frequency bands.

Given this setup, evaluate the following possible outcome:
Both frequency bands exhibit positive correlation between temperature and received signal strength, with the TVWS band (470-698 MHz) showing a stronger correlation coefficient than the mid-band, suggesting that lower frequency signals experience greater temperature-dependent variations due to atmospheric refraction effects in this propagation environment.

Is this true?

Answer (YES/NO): YES